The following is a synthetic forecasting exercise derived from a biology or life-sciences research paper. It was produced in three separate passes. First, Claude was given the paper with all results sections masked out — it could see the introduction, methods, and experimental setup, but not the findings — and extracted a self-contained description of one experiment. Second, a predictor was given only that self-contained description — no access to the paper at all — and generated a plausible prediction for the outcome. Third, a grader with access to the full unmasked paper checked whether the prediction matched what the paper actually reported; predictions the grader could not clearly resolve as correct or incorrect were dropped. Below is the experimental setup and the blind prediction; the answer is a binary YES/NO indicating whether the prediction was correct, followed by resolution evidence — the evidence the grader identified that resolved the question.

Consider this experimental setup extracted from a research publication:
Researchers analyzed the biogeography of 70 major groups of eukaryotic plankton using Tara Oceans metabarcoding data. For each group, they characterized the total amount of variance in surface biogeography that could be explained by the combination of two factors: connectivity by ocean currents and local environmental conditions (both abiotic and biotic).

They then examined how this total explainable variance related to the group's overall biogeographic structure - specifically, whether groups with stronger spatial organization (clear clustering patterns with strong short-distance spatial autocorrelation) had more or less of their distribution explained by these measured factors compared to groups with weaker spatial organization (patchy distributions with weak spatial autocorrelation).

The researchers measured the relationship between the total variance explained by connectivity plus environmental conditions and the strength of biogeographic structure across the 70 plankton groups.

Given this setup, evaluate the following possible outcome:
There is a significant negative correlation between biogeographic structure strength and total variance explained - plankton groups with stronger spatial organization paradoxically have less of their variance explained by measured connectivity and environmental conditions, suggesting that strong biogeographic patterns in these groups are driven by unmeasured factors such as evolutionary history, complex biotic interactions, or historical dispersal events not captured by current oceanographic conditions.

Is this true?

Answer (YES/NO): NO